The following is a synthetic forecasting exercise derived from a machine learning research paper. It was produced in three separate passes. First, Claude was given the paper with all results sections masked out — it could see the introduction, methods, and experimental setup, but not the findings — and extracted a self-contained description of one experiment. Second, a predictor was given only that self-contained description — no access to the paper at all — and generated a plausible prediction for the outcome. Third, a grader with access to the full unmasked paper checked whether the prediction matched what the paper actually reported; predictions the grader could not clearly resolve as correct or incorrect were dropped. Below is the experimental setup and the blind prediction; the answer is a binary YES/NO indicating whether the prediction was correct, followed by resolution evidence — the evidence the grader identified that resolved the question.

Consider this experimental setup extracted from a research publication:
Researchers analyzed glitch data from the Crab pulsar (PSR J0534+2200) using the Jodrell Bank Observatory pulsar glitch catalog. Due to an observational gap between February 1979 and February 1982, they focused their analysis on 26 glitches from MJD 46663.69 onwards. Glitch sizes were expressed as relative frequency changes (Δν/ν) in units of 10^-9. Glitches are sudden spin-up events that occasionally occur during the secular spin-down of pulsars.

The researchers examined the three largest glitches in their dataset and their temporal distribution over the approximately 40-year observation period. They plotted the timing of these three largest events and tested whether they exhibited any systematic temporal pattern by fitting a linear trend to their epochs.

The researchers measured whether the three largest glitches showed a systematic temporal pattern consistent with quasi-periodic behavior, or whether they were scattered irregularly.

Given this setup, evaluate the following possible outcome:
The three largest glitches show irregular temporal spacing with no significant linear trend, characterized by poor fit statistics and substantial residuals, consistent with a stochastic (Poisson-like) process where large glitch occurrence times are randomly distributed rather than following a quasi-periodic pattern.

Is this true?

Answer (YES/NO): NO